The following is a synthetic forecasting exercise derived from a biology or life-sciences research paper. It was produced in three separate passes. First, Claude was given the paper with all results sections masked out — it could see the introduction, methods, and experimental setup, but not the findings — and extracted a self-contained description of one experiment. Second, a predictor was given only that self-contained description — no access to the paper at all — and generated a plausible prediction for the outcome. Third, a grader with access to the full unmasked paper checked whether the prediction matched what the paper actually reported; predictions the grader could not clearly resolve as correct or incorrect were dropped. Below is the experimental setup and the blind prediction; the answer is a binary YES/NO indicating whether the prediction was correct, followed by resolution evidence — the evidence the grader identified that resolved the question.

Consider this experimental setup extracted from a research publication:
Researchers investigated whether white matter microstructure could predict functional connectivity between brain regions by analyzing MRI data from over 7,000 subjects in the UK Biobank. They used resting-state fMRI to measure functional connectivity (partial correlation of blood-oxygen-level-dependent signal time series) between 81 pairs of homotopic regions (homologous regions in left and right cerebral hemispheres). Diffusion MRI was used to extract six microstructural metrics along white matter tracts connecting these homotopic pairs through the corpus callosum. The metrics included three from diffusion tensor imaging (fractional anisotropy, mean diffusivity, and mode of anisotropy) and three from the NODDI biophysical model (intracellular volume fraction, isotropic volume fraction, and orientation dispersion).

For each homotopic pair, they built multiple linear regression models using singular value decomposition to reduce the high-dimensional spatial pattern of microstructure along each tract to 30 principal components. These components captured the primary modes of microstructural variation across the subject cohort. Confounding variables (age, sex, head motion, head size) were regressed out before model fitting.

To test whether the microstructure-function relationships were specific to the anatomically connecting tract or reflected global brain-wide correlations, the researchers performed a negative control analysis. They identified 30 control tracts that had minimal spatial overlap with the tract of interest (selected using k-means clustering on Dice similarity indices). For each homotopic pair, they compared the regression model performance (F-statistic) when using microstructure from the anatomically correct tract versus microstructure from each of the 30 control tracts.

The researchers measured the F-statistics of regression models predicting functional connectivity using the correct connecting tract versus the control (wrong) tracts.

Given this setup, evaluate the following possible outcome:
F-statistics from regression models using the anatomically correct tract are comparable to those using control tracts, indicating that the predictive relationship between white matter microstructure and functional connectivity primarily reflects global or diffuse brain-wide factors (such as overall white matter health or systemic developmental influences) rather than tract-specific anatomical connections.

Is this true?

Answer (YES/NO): NO